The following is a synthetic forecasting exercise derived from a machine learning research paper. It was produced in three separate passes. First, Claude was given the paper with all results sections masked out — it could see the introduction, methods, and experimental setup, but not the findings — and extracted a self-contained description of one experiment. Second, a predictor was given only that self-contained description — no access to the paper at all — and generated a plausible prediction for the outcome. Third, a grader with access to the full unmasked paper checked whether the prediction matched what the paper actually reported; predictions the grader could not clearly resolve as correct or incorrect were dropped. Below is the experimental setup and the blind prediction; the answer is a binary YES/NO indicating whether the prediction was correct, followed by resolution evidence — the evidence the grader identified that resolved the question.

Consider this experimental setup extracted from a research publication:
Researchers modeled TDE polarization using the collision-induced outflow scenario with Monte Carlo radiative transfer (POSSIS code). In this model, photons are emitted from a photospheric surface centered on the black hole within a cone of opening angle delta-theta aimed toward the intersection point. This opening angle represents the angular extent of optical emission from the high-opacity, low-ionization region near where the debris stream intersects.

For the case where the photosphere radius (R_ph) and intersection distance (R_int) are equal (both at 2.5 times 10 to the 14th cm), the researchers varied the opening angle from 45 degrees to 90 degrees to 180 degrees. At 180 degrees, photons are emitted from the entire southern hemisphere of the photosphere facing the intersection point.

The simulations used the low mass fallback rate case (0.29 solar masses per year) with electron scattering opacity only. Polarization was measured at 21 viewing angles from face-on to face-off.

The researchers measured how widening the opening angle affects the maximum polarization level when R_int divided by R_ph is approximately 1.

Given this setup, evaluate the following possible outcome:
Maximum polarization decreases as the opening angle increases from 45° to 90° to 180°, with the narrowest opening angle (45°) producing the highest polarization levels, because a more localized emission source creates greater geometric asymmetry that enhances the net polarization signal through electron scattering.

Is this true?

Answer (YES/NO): NO